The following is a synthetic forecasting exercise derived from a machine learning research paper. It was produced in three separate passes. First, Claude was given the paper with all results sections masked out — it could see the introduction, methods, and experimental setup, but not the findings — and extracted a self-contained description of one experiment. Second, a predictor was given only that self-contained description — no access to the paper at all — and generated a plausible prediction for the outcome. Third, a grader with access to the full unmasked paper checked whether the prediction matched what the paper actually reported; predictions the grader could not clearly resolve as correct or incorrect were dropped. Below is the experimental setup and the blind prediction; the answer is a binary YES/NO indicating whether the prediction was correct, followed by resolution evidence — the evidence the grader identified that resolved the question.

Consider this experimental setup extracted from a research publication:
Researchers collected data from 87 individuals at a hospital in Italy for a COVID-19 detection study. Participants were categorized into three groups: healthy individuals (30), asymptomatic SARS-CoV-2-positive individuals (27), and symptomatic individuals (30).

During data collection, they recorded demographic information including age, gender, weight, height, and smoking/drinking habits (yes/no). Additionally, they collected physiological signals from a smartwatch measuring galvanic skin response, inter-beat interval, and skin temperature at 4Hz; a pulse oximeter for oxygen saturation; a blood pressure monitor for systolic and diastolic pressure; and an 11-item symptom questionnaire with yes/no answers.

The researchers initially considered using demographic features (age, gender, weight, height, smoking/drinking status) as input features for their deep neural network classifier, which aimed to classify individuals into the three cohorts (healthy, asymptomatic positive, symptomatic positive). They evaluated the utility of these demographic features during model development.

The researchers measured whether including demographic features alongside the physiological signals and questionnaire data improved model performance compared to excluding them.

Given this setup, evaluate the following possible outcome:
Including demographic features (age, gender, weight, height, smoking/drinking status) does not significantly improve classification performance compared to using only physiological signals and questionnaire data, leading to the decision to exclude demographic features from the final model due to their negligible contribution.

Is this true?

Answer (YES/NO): NO